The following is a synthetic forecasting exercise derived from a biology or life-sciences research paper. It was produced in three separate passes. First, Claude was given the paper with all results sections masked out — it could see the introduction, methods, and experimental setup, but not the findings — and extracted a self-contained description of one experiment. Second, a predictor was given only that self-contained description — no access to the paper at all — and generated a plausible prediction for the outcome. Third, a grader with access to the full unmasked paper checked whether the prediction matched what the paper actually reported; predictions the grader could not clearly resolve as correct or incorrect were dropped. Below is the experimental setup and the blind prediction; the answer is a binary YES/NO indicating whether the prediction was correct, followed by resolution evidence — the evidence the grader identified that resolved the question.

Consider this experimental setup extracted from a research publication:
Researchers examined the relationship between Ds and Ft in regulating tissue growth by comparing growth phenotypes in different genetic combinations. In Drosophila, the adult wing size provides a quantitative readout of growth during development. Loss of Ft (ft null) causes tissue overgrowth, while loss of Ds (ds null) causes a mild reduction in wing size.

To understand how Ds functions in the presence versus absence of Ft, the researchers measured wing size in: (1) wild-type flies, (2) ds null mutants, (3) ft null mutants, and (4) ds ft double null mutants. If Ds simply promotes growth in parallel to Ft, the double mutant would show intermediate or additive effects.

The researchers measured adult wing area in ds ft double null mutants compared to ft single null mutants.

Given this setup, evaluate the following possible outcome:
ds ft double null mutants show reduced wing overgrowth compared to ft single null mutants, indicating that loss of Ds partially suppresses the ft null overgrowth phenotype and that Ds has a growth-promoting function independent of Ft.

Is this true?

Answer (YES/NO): NO